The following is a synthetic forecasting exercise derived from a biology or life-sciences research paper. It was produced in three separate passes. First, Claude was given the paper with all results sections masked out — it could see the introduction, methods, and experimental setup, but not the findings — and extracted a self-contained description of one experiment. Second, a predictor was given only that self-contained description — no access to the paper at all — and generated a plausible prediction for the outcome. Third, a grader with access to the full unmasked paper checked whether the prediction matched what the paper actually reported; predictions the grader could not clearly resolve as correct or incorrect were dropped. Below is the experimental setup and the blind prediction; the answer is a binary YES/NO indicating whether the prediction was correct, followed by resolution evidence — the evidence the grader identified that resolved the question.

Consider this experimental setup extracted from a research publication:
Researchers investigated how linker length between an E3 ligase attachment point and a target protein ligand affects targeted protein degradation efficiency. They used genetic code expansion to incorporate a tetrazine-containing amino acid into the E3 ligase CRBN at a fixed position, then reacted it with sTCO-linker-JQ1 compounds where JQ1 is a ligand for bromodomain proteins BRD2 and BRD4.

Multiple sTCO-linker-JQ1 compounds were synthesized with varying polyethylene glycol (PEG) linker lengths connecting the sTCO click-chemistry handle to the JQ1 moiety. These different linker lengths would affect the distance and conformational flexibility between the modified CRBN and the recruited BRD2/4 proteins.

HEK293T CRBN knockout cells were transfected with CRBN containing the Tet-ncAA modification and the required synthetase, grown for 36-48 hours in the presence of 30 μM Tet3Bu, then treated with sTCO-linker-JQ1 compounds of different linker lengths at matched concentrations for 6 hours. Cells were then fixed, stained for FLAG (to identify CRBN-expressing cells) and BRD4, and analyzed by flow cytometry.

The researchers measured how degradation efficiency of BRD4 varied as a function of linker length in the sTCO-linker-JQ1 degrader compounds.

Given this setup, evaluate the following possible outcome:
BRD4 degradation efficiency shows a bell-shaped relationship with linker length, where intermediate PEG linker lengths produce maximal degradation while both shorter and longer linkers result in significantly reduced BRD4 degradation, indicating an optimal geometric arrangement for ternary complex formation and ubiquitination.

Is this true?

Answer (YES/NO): NO